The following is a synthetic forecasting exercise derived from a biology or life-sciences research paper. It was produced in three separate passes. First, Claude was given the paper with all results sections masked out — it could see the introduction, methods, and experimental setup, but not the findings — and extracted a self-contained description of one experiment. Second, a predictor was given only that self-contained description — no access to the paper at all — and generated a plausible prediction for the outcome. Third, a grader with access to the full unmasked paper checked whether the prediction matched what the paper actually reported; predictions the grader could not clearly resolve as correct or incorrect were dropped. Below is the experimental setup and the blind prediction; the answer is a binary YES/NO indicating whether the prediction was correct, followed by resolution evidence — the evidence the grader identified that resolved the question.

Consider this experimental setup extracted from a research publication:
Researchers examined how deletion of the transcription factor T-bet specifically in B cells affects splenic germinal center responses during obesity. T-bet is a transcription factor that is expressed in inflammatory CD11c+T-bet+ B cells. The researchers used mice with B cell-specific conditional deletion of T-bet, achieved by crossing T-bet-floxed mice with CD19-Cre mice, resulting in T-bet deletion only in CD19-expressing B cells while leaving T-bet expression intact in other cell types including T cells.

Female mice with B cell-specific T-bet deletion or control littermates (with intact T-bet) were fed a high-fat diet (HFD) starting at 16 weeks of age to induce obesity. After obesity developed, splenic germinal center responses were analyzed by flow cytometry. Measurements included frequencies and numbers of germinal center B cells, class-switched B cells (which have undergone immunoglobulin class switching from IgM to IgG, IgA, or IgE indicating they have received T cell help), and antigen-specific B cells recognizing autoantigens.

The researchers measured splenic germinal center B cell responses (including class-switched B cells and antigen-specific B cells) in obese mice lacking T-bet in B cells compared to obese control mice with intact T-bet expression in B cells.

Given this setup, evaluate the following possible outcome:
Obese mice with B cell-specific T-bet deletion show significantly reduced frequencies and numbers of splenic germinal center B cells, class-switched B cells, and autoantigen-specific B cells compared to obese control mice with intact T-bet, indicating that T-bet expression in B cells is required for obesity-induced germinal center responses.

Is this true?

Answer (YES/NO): NO